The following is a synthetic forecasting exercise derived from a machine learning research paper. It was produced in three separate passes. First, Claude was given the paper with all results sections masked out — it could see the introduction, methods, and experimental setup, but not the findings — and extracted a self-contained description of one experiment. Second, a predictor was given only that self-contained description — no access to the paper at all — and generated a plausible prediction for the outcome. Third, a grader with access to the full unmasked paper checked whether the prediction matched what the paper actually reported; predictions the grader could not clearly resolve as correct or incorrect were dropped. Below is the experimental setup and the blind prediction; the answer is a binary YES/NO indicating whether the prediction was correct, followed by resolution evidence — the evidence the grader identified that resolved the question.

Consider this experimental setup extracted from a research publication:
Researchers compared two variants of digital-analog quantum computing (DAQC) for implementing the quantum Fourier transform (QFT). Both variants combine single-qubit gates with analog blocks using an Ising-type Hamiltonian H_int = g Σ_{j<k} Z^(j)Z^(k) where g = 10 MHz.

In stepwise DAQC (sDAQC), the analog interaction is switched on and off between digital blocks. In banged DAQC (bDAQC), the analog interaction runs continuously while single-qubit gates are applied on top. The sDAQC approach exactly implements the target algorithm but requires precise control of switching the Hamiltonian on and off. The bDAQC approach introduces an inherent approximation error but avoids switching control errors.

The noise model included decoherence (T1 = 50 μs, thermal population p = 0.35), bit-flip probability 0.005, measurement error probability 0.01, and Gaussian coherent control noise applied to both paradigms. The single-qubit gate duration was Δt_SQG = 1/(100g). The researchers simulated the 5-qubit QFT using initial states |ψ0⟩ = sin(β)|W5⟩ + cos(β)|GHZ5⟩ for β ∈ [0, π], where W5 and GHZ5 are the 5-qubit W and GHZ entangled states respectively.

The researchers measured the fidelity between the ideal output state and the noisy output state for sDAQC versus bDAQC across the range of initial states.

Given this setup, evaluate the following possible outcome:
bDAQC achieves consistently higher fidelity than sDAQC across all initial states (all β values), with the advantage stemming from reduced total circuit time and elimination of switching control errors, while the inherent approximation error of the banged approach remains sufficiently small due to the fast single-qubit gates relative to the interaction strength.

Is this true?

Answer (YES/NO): YES